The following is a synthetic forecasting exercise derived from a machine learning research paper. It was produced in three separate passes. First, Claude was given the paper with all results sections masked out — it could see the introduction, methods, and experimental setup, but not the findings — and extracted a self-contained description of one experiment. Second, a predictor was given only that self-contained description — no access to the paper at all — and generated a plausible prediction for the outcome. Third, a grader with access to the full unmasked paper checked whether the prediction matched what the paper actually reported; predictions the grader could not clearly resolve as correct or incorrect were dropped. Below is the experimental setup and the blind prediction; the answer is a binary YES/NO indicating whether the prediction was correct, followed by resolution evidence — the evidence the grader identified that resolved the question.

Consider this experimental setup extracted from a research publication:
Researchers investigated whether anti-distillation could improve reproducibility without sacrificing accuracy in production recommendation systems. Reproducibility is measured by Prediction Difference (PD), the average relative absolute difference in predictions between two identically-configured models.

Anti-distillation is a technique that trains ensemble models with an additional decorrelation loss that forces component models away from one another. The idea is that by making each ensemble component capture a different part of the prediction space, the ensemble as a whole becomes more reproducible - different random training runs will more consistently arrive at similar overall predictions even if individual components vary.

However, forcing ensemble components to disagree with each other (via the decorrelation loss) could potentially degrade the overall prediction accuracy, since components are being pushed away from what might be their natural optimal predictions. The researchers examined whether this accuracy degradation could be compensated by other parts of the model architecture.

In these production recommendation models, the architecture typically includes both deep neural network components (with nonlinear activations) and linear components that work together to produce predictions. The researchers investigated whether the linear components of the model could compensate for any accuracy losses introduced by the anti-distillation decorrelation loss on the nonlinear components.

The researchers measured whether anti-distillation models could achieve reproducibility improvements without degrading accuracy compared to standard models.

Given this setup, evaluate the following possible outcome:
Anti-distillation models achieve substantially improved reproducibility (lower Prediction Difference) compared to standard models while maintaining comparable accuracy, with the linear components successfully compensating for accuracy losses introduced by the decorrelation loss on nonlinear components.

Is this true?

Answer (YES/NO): YES